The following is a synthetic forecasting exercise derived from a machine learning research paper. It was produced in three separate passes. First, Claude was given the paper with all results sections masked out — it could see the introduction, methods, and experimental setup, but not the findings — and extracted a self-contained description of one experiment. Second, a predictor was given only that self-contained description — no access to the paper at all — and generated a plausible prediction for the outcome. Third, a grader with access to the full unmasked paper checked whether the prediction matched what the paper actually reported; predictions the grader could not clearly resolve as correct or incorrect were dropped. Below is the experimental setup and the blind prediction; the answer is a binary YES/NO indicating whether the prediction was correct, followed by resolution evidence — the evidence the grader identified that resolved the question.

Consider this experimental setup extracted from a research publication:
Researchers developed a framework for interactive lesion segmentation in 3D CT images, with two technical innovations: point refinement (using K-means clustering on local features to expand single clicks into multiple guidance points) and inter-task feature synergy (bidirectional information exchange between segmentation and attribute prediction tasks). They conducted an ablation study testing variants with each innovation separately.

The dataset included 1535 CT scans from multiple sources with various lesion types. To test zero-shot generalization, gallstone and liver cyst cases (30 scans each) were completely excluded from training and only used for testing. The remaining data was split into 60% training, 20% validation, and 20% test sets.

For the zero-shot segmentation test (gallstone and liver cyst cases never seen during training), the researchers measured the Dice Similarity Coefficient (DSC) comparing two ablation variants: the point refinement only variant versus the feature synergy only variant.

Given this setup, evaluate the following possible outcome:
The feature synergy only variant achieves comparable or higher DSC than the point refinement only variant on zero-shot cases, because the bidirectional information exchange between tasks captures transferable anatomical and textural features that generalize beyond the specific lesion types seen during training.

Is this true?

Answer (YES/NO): NO